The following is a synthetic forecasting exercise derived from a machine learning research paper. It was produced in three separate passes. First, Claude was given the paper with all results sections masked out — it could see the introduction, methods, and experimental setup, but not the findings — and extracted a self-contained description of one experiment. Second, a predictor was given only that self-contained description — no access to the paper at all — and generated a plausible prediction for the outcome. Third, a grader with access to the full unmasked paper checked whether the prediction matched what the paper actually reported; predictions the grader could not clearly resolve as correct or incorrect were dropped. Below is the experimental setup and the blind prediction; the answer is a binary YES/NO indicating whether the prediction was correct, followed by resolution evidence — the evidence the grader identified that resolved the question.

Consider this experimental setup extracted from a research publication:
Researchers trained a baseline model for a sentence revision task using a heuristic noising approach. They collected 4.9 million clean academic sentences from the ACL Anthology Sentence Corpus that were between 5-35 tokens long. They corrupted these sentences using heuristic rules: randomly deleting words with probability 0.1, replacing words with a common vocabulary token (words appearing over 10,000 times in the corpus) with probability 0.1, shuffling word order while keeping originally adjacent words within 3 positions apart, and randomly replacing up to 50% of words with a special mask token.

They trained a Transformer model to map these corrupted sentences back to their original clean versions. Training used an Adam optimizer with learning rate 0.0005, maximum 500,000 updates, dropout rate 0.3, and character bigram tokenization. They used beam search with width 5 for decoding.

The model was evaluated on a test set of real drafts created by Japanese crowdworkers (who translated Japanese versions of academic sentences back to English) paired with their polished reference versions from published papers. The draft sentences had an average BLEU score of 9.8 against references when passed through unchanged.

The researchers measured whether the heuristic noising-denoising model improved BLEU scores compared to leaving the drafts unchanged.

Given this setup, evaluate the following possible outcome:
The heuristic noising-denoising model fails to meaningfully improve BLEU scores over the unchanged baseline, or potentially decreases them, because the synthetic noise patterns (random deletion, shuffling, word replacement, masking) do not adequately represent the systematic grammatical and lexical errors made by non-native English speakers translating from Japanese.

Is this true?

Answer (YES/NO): YES